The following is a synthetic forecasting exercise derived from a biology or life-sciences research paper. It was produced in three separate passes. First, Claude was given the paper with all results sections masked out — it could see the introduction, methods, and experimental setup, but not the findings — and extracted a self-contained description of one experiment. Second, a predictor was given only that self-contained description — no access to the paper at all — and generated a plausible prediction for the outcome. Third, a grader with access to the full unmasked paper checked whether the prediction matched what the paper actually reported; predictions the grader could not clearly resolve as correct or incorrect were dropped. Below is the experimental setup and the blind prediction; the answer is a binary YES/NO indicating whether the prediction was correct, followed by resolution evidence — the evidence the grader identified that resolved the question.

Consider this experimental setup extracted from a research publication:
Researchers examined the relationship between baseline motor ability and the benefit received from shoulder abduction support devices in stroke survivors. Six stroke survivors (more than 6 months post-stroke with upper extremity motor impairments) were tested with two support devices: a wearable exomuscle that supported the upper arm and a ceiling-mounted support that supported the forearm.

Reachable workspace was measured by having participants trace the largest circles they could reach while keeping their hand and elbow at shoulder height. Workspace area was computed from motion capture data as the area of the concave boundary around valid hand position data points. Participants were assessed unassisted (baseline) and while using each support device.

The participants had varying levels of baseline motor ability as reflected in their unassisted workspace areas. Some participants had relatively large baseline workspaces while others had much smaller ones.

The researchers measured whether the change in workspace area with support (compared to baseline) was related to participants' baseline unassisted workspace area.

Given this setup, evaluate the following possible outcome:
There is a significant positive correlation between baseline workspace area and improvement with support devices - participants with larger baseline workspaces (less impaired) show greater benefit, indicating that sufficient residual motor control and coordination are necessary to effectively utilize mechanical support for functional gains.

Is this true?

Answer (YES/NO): NO